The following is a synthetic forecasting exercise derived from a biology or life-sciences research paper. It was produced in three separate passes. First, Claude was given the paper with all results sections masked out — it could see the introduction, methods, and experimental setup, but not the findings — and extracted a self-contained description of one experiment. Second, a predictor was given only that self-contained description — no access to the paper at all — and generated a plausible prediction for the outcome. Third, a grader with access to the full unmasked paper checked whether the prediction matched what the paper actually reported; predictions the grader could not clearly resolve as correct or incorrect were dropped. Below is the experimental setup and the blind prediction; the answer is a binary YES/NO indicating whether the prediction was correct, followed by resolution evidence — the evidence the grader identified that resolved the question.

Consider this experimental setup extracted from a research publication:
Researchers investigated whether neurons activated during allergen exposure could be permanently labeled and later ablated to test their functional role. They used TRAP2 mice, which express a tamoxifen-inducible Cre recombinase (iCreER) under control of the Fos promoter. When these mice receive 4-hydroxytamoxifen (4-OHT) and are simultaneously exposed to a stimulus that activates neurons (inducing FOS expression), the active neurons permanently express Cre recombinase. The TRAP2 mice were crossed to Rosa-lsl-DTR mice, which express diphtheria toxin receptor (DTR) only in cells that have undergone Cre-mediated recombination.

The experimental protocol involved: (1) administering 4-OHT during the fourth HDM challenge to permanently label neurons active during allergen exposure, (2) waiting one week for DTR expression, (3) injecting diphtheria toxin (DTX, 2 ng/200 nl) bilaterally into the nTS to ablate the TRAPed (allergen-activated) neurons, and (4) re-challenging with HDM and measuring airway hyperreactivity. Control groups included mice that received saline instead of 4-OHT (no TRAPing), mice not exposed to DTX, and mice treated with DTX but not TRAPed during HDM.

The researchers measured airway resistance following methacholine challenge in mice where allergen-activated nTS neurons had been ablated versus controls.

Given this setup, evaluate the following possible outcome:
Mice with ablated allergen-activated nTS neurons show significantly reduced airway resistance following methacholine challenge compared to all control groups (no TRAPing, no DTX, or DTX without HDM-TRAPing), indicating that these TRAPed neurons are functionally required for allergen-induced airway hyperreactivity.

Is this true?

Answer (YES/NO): NO